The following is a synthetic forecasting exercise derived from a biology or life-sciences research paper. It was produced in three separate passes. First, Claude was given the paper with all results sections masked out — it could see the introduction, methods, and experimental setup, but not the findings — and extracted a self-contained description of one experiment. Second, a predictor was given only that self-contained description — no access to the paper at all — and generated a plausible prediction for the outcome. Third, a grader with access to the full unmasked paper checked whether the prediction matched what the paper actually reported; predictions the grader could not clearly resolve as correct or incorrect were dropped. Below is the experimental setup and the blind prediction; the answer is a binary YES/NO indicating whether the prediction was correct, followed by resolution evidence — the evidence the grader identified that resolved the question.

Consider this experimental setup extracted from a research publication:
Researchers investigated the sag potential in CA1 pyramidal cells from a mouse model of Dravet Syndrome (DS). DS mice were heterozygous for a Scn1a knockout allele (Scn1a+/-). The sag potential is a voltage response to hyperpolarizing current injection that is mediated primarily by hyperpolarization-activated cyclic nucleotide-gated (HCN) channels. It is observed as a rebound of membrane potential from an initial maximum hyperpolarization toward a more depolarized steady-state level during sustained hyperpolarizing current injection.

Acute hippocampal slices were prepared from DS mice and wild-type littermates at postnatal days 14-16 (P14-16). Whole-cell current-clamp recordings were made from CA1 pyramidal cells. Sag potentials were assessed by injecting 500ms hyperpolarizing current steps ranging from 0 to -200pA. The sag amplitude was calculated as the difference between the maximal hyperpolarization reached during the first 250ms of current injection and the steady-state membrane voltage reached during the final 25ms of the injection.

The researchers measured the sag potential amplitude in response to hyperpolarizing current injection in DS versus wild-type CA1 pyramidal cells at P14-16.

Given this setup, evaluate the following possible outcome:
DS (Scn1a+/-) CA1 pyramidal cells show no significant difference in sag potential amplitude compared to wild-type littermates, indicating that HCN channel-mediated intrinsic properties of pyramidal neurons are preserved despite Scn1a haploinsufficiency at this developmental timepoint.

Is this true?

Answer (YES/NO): YES